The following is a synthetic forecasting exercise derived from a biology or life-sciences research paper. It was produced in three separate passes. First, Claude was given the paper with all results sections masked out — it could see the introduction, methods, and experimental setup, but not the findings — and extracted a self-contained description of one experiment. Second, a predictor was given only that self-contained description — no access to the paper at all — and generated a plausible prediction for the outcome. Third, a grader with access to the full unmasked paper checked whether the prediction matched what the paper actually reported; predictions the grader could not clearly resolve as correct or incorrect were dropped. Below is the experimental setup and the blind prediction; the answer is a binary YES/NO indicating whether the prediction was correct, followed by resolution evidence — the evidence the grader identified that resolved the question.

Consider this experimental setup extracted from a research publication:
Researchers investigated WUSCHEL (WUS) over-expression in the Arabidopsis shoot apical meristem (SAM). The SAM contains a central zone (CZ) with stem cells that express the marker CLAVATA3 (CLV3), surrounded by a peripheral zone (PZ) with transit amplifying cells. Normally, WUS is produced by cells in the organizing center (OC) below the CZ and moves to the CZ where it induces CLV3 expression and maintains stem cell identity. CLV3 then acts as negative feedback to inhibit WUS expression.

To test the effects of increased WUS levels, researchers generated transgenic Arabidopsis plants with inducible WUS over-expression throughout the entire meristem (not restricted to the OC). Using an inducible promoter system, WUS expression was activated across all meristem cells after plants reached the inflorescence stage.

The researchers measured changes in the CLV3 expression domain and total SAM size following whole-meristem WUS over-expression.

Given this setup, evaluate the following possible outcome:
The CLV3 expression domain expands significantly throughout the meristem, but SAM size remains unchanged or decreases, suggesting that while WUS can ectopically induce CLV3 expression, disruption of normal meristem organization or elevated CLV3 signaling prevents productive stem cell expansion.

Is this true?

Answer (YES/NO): YES